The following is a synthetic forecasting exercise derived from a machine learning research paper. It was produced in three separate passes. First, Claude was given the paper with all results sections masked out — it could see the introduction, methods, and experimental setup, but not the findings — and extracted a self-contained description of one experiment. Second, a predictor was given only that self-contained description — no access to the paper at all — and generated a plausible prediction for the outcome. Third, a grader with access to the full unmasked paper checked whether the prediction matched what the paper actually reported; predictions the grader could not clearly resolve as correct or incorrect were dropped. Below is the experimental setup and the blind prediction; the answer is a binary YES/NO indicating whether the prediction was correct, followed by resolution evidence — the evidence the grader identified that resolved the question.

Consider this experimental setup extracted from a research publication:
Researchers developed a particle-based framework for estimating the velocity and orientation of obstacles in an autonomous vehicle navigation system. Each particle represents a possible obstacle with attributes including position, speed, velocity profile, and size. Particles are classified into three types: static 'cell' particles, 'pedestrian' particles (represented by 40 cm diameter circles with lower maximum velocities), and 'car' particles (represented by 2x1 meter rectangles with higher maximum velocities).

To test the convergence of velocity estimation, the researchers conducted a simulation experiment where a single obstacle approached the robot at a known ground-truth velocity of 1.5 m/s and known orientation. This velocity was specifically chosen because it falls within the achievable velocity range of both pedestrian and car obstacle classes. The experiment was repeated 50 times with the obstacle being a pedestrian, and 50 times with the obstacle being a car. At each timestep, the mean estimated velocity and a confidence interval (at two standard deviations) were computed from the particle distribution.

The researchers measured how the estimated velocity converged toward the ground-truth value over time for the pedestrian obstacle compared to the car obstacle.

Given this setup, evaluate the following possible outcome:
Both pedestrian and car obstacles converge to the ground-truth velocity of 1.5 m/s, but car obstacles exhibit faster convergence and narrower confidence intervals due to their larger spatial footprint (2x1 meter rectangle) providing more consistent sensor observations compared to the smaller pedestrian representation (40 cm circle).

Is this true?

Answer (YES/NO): NO